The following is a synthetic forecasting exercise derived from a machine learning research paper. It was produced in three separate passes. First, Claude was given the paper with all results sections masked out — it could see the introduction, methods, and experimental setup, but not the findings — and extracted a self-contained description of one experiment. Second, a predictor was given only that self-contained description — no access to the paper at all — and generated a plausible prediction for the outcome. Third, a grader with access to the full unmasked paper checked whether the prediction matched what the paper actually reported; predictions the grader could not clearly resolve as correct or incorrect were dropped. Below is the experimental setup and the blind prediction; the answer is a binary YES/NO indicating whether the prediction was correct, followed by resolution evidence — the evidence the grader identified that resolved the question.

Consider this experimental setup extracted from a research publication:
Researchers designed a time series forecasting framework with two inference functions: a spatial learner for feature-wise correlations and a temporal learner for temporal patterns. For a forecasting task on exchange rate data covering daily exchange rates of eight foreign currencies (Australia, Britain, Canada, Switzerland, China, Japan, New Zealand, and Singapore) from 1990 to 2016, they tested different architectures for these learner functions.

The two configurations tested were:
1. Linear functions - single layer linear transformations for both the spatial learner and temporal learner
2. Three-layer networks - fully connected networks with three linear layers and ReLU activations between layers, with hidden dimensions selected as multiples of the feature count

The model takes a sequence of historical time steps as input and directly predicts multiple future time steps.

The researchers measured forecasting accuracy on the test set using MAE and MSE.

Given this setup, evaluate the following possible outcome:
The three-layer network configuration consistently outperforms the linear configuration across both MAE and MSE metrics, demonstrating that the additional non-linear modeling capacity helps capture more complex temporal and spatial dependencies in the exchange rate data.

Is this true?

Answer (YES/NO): NO